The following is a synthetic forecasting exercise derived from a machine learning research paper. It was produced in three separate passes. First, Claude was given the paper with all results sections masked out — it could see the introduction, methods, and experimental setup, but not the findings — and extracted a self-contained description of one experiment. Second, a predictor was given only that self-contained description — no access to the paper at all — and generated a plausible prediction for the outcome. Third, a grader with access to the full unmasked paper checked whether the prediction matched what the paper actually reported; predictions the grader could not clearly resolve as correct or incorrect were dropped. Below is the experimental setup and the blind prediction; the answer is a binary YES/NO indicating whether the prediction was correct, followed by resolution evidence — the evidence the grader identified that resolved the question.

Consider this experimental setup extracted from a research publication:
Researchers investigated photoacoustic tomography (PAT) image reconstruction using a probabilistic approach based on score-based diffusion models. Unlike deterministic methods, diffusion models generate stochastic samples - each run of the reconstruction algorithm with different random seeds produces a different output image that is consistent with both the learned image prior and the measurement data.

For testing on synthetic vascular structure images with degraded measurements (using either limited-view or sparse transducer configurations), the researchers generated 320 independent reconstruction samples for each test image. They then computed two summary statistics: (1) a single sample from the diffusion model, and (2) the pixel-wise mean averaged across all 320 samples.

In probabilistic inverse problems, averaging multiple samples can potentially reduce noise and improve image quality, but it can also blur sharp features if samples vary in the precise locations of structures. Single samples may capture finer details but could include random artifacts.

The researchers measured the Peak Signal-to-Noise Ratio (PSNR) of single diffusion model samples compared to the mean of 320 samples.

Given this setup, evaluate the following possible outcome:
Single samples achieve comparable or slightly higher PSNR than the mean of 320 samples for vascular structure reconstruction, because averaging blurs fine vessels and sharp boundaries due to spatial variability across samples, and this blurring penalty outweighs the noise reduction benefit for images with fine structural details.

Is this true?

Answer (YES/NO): NO